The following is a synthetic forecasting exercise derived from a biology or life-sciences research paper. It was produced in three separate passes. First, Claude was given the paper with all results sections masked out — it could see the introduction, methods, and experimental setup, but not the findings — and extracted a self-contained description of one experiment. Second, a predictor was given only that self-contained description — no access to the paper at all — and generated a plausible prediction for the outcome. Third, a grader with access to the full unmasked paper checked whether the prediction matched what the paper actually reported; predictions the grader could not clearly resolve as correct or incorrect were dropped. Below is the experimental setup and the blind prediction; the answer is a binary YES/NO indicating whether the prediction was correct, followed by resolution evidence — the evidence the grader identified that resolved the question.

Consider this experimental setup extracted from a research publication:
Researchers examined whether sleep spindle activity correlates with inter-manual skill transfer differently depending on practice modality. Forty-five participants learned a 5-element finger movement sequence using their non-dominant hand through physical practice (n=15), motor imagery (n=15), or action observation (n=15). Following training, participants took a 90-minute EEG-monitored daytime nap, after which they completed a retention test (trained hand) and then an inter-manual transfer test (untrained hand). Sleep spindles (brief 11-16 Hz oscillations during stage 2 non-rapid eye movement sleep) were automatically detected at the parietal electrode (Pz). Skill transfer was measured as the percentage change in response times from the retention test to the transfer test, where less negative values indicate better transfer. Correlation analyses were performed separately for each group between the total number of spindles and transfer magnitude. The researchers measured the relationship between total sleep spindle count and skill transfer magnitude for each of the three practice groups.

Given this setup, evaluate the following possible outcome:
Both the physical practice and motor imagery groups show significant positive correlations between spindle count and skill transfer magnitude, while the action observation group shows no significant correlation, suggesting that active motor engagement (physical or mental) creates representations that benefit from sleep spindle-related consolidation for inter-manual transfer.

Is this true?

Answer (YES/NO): NO